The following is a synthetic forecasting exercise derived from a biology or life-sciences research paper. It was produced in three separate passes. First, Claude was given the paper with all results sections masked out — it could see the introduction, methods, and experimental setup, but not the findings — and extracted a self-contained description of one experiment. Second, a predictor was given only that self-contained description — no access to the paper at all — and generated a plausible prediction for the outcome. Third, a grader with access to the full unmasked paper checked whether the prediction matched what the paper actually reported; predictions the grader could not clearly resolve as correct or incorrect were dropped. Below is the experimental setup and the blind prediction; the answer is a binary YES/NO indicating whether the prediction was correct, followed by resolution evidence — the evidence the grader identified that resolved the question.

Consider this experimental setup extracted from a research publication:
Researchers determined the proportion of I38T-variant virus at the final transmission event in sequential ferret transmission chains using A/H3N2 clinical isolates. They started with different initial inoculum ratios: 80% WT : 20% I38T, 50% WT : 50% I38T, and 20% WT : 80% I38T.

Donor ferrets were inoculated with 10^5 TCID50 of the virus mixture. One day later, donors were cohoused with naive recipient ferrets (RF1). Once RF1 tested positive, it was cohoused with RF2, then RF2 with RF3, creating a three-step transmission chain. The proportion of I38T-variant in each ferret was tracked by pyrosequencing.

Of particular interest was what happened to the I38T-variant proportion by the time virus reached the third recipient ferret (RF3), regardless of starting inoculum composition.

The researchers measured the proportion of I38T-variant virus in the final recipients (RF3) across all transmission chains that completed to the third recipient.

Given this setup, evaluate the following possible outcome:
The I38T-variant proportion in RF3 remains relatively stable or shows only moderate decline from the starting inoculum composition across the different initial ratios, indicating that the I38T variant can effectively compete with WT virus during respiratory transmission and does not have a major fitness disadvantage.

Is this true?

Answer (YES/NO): NO